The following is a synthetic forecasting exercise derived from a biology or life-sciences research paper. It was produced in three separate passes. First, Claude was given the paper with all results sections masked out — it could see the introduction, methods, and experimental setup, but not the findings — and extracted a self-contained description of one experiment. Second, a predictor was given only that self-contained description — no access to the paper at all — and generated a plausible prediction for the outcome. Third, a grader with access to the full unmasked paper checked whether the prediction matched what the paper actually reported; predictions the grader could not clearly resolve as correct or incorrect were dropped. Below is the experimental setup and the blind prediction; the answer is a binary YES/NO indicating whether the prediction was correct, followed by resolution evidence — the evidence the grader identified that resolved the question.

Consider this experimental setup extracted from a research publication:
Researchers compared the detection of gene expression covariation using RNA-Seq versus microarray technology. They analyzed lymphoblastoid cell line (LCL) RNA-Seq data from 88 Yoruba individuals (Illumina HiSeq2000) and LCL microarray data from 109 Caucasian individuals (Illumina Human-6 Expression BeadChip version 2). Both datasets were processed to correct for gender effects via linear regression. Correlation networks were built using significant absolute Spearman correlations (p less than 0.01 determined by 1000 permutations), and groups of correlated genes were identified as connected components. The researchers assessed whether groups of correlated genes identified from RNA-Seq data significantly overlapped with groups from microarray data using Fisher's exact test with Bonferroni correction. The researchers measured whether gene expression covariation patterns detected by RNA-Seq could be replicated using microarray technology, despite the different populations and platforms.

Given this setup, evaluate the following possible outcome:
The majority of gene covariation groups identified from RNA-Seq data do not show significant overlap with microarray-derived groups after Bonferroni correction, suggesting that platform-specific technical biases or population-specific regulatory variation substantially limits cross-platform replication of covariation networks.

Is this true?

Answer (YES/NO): NO